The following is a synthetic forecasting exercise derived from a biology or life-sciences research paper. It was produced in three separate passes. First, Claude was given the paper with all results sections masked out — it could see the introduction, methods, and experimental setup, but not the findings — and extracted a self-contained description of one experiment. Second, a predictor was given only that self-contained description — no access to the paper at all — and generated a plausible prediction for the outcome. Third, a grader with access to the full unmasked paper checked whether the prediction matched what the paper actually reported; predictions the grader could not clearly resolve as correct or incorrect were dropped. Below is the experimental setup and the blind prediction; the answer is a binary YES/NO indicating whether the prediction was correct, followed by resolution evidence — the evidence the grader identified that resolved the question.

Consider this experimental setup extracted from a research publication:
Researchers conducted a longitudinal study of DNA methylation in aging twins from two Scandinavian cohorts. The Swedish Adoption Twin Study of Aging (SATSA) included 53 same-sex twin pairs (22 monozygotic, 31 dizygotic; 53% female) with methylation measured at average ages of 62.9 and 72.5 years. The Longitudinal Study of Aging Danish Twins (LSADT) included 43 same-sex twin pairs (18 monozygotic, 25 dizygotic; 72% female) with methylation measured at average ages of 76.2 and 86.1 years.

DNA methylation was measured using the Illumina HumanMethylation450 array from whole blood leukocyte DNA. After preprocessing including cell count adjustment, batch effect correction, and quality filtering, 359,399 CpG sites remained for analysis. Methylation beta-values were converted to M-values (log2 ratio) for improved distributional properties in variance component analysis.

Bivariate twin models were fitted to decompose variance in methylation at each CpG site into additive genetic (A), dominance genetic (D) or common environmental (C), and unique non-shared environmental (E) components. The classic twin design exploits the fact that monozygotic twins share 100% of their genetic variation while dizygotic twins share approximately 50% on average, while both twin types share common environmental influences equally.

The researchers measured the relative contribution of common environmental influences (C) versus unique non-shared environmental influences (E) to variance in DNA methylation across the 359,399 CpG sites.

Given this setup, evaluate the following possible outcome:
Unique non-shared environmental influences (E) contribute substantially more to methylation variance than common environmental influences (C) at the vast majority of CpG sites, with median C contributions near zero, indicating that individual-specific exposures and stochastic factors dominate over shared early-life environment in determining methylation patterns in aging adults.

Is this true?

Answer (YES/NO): YES